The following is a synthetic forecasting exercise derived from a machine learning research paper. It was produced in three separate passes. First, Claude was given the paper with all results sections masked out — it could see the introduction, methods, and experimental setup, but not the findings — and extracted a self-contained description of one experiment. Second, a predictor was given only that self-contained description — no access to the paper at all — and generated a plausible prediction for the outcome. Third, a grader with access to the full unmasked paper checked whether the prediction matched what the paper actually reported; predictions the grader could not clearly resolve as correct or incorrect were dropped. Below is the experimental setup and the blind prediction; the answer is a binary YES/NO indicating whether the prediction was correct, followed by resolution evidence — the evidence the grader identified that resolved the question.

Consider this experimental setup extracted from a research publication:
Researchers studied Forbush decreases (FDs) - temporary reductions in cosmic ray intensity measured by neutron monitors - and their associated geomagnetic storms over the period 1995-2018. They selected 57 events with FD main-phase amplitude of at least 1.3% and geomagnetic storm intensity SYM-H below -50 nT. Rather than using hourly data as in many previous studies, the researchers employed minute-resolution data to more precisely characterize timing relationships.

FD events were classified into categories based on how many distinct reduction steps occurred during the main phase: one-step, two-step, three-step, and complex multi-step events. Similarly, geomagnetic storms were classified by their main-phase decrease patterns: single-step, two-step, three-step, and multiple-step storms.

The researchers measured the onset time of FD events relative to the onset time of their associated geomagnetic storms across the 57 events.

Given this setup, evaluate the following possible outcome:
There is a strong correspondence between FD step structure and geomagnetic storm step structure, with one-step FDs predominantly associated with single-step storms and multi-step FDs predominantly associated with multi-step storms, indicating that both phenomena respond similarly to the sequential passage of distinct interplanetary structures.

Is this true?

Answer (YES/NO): NO